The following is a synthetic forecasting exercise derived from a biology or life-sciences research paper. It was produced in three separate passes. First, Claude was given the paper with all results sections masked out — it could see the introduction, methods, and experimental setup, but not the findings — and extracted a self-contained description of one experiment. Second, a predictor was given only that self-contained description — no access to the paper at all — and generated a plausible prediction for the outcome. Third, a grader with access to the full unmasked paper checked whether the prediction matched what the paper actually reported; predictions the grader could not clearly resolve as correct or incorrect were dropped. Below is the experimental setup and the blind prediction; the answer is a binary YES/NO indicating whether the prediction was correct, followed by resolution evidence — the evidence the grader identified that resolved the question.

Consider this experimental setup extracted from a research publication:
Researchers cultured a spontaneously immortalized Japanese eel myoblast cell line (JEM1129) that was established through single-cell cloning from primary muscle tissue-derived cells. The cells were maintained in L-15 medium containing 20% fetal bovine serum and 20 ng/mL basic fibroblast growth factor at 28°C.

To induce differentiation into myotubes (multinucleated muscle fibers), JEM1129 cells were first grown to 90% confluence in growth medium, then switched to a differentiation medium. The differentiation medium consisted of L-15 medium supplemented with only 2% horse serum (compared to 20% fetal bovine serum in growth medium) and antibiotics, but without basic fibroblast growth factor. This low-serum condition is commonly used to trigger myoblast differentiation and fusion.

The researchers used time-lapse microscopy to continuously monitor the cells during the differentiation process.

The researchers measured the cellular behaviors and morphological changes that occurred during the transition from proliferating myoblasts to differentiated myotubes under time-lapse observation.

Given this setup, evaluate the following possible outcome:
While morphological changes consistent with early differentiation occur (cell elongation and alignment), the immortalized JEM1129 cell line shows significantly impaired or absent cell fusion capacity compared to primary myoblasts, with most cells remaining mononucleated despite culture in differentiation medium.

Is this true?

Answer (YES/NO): NO